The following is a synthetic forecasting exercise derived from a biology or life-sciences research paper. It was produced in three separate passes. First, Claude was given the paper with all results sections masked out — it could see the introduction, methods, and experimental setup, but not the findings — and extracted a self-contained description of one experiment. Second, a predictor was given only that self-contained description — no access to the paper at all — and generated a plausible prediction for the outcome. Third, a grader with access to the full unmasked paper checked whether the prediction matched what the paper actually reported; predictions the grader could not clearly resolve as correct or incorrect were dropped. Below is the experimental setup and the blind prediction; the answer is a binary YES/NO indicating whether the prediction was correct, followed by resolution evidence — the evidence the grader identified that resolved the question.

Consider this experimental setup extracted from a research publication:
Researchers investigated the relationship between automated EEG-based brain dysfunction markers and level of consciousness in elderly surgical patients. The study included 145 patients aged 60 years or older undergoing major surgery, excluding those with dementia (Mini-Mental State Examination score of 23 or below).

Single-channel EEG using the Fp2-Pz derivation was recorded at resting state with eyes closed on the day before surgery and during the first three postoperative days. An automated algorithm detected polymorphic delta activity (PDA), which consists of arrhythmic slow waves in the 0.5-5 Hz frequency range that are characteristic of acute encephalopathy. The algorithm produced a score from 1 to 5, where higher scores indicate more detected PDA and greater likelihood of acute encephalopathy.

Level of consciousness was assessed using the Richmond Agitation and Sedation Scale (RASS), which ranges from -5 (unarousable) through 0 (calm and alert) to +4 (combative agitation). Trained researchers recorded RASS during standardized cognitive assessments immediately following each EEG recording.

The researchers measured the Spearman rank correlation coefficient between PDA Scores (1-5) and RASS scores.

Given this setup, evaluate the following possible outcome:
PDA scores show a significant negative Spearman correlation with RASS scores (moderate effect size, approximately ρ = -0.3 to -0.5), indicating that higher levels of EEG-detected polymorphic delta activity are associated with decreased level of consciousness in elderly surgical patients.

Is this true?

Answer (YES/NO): YES